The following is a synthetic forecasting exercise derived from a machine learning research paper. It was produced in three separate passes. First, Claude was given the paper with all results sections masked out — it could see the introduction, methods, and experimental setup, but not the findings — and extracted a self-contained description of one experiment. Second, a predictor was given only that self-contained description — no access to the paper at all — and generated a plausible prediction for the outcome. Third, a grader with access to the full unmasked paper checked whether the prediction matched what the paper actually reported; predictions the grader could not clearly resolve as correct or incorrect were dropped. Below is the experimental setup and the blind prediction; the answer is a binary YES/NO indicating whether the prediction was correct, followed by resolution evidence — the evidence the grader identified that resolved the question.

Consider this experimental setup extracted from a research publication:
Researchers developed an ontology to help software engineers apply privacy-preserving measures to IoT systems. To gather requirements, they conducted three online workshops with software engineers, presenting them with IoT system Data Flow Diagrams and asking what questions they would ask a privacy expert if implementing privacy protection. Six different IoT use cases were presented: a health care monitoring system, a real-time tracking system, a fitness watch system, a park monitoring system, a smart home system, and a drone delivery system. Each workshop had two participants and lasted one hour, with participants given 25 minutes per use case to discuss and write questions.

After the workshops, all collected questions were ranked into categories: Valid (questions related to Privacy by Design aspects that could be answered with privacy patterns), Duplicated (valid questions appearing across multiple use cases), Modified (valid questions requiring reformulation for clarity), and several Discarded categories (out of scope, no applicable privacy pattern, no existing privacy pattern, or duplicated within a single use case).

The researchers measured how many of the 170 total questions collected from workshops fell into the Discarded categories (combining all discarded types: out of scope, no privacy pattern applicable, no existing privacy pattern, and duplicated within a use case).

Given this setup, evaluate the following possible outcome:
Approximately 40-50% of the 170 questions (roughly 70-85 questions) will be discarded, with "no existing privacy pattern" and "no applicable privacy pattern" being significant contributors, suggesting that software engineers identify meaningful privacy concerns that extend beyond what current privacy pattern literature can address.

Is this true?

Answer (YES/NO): NO